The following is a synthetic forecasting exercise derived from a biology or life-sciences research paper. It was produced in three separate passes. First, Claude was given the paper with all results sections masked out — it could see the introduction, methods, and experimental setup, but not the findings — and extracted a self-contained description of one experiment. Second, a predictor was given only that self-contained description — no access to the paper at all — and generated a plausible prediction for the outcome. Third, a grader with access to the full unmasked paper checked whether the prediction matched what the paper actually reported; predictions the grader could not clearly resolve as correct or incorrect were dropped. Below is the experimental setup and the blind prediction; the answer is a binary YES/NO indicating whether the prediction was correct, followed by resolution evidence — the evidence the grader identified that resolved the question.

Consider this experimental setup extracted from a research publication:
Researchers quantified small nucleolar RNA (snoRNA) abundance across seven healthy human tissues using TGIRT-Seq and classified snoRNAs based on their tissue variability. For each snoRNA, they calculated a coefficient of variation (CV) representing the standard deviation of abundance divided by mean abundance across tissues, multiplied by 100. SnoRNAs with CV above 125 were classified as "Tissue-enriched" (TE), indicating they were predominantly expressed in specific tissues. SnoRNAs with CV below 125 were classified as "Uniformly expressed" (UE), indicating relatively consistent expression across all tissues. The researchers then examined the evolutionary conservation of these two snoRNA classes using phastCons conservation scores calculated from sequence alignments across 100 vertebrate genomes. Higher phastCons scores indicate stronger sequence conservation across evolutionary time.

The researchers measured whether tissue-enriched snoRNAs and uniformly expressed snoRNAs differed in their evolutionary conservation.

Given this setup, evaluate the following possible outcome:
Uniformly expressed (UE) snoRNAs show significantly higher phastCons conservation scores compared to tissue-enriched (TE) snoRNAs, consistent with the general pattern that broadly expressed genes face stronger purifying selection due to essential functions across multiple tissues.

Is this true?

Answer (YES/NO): YES